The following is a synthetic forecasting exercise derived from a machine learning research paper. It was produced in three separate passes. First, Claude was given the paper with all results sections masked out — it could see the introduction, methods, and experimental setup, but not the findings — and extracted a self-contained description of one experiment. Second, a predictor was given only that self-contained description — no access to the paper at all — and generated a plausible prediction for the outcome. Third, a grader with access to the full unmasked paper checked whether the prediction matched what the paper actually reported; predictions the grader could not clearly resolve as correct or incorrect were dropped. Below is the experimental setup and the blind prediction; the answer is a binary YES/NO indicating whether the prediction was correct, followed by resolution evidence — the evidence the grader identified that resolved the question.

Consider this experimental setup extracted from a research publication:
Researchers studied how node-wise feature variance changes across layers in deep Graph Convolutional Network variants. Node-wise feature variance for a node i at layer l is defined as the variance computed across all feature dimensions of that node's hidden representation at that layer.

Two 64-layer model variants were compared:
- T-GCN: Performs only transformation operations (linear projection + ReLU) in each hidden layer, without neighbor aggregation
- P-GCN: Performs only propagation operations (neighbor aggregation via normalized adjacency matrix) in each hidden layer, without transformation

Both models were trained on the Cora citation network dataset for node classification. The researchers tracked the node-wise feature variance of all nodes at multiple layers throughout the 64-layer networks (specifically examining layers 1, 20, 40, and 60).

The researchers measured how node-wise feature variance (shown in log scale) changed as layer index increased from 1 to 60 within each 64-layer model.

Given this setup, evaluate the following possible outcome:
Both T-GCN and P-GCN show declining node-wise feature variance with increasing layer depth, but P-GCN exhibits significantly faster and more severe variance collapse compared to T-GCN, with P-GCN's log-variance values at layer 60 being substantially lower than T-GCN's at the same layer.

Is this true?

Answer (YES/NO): NO